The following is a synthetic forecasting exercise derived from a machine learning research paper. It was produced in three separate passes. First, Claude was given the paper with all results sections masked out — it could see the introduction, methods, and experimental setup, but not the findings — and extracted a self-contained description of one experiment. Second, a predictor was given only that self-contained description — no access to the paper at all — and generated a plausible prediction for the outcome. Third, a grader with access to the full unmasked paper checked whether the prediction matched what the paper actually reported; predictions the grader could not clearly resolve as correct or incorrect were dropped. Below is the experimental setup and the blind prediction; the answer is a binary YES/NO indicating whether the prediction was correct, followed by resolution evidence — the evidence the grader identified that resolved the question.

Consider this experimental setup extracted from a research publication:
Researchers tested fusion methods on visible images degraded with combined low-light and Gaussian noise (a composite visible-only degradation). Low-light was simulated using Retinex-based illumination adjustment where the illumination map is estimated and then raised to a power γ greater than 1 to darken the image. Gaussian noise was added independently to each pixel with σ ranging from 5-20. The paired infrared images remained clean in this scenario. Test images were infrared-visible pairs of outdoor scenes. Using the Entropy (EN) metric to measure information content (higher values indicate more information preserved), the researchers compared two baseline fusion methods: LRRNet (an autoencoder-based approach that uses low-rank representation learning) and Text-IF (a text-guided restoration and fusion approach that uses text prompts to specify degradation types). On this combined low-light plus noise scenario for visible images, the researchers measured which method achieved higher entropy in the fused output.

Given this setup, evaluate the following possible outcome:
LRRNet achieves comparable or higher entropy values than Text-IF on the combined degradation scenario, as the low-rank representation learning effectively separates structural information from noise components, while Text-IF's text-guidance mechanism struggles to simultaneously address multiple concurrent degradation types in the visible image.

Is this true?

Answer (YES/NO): YES